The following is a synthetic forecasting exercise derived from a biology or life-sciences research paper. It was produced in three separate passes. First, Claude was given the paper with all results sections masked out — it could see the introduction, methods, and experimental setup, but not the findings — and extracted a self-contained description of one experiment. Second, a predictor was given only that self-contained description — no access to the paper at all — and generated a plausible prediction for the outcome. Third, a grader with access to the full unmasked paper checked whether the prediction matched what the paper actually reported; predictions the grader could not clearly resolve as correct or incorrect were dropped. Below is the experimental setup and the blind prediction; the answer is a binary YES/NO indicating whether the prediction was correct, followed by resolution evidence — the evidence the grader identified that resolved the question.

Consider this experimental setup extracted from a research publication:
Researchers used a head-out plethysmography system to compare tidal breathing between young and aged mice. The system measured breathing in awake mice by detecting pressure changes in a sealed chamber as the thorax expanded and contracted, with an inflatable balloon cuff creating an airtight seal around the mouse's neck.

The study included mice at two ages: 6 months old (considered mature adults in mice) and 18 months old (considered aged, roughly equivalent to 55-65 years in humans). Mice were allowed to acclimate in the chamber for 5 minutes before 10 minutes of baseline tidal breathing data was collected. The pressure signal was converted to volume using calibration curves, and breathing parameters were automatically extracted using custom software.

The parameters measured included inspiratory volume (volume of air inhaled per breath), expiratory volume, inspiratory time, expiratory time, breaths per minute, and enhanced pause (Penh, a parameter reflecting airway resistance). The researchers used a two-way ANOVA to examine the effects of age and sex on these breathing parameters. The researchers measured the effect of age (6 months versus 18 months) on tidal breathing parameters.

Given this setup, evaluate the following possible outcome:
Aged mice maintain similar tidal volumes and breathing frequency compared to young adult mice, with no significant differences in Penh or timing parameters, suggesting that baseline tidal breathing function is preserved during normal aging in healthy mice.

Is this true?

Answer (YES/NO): NO